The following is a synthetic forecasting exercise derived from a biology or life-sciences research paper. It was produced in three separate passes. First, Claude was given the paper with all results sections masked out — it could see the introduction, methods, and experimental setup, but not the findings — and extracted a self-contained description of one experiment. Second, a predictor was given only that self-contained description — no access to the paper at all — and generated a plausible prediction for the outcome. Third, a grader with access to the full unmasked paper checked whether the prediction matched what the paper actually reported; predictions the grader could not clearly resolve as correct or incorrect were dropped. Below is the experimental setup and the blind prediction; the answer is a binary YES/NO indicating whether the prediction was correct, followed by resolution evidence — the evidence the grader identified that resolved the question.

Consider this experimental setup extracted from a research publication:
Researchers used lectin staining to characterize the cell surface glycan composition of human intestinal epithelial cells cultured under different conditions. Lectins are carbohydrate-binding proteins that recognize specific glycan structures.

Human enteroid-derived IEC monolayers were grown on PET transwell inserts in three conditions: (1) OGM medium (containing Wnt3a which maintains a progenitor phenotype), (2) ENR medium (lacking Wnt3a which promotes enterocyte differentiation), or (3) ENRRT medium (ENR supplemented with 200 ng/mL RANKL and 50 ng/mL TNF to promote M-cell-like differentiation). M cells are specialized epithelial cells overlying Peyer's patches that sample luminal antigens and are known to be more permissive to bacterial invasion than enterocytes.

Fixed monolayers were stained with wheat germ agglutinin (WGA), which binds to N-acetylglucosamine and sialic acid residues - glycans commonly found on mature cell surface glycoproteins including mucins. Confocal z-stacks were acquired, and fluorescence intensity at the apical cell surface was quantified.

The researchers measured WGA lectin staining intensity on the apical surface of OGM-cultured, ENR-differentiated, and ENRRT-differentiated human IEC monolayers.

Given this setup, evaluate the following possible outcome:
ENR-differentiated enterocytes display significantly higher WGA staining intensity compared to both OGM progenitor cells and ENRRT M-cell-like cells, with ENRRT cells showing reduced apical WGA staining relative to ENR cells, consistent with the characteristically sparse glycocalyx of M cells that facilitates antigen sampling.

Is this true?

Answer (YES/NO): NO